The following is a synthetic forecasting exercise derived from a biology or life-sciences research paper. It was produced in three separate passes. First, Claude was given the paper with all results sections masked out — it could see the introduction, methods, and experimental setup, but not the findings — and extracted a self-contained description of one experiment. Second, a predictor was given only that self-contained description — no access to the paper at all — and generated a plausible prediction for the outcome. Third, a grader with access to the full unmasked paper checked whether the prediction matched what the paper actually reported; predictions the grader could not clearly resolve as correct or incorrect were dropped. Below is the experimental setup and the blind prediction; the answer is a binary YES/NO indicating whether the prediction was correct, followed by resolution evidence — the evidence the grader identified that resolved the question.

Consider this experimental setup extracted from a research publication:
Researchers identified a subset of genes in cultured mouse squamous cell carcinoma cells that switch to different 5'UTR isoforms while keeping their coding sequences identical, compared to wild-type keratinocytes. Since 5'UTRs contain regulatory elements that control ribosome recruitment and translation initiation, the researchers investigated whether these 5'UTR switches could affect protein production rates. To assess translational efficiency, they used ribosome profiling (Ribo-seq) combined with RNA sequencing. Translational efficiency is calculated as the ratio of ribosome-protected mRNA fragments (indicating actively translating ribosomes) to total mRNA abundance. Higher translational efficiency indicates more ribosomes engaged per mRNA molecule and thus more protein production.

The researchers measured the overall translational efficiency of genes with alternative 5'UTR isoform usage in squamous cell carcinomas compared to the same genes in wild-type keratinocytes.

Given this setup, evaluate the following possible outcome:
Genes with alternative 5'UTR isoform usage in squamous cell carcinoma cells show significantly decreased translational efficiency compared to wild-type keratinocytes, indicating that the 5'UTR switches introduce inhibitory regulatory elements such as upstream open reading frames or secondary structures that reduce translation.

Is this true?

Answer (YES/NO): NO